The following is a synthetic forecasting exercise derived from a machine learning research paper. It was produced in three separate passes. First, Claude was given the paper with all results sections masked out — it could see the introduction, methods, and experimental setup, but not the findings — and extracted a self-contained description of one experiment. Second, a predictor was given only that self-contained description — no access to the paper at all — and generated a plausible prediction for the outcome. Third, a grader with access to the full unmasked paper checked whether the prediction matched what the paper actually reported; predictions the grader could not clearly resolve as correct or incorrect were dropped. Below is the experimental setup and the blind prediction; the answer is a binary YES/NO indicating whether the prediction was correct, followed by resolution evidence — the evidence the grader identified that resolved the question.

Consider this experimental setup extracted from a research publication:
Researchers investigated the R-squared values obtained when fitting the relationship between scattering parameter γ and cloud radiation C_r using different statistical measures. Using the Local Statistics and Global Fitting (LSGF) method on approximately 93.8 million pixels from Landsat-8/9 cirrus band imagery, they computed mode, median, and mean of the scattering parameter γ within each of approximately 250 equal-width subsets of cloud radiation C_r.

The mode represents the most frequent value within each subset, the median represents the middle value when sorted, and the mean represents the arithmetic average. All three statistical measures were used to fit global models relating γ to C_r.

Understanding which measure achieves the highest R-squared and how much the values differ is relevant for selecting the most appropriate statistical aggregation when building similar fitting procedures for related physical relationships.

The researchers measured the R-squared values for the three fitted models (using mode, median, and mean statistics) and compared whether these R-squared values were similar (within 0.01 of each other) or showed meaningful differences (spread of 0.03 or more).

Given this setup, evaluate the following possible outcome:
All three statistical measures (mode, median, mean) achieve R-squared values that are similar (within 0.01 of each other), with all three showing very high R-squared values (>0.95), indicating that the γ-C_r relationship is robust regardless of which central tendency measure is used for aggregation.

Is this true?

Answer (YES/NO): NO